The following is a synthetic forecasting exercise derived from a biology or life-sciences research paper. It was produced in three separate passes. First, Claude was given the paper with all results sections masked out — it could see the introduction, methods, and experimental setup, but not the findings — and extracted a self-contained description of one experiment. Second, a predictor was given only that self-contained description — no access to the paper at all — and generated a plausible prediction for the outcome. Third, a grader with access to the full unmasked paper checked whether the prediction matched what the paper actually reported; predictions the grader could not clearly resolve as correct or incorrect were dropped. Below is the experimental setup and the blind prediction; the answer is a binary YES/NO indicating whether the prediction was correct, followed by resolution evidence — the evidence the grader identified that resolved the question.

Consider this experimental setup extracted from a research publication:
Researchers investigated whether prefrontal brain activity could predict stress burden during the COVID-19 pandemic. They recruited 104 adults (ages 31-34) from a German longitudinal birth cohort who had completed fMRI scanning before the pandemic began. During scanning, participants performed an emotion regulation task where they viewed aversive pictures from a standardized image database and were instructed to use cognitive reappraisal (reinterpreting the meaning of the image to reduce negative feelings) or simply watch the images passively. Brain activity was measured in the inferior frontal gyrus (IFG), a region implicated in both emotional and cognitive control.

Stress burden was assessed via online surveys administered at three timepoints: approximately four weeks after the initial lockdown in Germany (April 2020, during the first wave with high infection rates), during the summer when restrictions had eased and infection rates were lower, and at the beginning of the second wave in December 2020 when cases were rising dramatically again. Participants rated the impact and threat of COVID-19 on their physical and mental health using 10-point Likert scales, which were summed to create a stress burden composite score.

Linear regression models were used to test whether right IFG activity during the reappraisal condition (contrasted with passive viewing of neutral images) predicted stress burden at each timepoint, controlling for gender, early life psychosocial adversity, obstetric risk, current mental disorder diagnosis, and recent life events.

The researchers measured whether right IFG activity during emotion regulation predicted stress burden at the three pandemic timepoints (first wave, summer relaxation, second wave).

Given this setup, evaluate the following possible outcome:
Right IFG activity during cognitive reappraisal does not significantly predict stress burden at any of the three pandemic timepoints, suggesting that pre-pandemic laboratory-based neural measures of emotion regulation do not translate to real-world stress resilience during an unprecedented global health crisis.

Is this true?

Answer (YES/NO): NO